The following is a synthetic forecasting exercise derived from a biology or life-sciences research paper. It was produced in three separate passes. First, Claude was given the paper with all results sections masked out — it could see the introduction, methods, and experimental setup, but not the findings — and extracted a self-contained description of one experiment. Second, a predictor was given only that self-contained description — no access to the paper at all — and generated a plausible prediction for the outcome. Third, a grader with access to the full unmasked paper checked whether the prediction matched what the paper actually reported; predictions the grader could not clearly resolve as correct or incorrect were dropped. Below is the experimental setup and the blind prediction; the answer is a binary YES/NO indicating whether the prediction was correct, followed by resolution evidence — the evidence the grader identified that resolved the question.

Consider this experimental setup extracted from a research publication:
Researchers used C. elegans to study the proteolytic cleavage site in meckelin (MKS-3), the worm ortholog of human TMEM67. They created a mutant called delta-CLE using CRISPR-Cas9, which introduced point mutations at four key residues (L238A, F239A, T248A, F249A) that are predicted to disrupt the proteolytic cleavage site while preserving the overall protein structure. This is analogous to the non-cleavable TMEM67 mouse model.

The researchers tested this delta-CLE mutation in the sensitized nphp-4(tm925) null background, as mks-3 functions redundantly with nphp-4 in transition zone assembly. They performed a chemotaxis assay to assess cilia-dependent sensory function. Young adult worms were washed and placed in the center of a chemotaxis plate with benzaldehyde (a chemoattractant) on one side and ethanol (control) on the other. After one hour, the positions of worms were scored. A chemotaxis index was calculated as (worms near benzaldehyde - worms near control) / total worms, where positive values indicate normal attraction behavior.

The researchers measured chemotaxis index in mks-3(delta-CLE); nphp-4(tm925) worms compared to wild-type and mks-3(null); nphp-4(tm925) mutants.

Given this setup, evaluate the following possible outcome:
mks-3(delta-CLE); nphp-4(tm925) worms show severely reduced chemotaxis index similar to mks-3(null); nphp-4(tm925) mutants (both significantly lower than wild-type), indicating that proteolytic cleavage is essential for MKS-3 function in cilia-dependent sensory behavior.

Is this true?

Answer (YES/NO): NO